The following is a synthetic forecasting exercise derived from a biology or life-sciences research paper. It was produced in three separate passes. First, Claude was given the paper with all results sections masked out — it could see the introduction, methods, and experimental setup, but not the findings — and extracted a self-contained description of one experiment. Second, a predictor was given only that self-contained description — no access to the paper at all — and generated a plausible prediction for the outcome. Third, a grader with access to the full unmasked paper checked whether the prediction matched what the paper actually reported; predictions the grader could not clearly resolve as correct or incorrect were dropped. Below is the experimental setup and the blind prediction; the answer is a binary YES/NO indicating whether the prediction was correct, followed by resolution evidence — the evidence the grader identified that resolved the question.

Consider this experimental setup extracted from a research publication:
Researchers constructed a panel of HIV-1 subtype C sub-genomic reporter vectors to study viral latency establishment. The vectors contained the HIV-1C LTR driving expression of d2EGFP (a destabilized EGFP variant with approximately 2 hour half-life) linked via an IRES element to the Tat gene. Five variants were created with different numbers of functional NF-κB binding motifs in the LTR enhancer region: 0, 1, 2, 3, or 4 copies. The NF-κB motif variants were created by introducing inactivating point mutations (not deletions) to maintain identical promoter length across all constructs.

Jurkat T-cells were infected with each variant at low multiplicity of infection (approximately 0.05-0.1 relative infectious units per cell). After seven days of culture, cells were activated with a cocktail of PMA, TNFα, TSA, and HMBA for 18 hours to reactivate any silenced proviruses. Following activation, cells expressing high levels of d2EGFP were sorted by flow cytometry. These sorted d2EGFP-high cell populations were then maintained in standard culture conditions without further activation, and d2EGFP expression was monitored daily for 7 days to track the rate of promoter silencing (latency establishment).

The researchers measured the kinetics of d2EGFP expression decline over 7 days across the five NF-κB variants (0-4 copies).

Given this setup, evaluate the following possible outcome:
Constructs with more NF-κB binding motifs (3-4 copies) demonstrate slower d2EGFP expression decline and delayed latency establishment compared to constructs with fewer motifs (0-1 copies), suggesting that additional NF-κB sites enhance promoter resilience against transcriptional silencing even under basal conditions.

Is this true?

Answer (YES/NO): NO